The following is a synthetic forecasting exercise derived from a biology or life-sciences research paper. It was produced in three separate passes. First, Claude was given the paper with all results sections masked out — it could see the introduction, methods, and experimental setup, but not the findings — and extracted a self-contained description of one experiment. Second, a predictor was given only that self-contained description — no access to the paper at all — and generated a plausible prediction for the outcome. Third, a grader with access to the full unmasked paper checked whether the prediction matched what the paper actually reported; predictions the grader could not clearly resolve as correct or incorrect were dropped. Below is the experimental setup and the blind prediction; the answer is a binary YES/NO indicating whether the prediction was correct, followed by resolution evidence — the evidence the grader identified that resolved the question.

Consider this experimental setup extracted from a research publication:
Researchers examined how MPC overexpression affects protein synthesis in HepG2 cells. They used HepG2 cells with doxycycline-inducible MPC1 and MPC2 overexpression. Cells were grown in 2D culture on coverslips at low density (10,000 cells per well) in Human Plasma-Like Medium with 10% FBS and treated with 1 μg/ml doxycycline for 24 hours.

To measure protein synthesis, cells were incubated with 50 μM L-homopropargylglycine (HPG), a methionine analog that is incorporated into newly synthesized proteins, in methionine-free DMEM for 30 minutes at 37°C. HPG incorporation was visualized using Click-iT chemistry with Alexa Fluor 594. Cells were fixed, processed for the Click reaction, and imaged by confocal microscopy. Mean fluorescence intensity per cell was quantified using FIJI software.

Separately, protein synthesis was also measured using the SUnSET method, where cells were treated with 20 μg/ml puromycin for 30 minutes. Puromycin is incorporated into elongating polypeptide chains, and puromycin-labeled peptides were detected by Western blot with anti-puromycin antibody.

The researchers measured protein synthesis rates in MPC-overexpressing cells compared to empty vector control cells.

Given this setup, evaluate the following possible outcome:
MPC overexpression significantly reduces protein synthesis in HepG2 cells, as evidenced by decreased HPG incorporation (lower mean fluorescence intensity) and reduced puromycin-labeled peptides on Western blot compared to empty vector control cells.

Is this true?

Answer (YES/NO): YES